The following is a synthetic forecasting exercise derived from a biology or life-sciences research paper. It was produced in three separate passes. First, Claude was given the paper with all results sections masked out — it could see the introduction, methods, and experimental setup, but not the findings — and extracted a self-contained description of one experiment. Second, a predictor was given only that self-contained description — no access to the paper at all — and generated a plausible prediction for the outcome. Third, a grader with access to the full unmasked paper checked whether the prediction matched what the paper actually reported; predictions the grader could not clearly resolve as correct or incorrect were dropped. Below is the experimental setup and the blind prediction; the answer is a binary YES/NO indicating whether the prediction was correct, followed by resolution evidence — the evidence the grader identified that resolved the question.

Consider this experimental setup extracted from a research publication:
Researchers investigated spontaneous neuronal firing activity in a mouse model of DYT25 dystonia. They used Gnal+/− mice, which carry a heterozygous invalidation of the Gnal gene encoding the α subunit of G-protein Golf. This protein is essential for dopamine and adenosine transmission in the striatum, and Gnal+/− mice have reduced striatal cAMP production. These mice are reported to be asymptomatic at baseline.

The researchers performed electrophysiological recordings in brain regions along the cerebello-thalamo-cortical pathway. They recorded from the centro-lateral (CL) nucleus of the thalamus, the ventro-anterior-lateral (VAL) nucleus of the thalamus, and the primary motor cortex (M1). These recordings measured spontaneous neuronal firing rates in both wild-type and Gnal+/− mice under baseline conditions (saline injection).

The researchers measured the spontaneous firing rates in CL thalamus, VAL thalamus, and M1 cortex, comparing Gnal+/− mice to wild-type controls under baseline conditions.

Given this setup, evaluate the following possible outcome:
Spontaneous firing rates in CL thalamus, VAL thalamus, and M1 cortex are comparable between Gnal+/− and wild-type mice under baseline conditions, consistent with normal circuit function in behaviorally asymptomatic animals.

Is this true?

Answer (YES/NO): YES